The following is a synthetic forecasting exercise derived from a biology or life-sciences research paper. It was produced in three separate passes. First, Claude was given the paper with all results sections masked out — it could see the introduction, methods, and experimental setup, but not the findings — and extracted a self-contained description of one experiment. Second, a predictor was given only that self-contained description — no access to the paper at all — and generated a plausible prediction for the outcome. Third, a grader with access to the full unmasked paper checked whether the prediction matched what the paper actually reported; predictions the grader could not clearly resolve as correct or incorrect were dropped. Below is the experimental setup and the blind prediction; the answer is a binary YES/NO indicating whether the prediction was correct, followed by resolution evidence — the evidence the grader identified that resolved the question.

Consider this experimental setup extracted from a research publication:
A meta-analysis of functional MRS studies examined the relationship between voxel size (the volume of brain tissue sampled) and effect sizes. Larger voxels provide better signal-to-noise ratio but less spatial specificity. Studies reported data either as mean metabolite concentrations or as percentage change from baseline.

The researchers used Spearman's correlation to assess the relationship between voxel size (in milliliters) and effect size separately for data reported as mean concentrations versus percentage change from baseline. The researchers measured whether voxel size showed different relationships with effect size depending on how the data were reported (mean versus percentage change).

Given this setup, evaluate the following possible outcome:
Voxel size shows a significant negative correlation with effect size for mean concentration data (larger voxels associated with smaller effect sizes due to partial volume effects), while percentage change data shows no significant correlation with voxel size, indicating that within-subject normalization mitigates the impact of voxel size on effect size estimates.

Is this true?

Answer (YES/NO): NO